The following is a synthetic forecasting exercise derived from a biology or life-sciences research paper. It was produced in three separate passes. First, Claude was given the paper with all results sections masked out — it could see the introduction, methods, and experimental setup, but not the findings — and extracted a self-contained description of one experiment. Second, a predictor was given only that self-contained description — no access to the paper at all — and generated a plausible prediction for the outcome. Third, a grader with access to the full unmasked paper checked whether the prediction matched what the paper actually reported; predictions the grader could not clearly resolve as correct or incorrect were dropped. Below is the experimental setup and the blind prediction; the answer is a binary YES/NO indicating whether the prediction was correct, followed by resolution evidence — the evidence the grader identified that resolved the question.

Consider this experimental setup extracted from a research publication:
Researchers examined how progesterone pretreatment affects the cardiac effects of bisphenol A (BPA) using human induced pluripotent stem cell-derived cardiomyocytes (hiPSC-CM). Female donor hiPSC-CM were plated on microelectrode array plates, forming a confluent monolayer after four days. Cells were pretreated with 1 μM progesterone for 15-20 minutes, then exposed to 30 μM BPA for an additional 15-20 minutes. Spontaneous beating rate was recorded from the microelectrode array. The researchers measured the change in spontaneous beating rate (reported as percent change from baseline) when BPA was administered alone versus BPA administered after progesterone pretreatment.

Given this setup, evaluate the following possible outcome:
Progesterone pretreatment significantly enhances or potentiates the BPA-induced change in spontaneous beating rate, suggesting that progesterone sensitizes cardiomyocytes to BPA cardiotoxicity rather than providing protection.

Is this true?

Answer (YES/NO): YES